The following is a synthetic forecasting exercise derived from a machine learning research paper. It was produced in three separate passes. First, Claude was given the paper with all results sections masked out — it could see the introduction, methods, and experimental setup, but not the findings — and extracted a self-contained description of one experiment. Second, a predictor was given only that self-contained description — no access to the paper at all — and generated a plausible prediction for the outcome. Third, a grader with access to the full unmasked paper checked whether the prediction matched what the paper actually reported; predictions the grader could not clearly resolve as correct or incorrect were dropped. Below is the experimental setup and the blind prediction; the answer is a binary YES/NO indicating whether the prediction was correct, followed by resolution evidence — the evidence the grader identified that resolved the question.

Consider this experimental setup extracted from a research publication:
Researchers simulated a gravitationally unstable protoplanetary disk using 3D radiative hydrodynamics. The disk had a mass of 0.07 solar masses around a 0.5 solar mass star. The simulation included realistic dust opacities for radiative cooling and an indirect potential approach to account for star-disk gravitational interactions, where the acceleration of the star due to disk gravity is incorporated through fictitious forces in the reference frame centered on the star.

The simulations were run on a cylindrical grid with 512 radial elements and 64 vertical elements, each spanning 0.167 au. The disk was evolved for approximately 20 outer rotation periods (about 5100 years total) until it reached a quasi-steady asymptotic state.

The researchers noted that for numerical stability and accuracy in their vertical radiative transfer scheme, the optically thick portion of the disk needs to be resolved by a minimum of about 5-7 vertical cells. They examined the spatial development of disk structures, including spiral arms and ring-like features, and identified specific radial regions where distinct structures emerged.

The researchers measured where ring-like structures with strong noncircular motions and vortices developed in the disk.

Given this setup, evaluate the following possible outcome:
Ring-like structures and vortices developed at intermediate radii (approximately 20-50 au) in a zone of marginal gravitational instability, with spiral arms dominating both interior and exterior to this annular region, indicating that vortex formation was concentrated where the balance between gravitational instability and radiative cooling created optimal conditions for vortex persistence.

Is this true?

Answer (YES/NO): NO